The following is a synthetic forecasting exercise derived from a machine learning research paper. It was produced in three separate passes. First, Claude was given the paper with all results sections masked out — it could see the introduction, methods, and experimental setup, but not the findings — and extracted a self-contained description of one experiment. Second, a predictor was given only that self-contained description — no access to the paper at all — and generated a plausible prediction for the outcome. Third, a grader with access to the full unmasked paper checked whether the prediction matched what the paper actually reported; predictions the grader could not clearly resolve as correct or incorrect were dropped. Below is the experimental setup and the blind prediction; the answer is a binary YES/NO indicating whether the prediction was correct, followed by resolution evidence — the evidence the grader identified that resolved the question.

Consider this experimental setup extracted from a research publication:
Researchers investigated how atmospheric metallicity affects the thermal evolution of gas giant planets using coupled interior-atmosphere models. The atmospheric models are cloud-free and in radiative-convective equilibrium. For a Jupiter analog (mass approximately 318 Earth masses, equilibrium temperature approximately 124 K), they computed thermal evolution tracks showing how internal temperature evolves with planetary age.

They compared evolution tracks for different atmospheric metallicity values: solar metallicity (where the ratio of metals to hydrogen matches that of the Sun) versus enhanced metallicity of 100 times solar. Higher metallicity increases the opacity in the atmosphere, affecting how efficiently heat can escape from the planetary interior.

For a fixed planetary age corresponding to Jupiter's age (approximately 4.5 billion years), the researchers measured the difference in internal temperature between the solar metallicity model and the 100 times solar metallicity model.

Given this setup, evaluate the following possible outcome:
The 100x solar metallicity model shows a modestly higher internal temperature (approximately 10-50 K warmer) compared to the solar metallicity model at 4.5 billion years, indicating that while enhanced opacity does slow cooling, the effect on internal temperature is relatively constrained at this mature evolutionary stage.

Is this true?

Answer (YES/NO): NO